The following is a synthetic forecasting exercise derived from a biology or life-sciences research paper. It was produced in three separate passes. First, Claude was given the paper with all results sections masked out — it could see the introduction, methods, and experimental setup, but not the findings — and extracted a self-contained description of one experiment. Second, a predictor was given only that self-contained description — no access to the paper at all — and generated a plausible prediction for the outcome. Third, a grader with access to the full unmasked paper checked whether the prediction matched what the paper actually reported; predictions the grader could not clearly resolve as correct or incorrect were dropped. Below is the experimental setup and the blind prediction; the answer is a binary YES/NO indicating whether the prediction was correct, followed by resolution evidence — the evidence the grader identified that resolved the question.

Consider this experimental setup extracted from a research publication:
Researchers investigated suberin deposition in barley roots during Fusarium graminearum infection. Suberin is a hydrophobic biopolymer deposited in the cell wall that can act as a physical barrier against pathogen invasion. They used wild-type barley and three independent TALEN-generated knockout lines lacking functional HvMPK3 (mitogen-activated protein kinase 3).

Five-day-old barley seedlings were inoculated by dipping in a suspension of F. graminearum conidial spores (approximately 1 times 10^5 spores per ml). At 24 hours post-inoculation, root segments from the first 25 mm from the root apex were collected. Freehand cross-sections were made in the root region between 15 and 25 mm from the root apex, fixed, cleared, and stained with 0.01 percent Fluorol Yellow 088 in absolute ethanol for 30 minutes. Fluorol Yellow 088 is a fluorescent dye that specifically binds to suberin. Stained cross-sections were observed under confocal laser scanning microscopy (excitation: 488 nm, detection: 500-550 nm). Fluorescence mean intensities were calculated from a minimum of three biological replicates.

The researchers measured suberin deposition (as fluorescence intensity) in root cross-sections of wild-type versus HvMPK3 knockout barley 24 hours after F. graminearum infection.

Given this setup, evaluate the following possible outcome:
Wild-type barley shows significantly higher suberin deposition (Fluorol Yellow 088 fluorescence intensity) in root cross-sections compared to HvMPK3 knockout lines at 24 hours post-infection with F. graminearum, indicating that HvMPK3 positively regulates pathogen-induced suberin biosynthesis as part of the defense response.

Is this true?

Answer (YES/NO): NO